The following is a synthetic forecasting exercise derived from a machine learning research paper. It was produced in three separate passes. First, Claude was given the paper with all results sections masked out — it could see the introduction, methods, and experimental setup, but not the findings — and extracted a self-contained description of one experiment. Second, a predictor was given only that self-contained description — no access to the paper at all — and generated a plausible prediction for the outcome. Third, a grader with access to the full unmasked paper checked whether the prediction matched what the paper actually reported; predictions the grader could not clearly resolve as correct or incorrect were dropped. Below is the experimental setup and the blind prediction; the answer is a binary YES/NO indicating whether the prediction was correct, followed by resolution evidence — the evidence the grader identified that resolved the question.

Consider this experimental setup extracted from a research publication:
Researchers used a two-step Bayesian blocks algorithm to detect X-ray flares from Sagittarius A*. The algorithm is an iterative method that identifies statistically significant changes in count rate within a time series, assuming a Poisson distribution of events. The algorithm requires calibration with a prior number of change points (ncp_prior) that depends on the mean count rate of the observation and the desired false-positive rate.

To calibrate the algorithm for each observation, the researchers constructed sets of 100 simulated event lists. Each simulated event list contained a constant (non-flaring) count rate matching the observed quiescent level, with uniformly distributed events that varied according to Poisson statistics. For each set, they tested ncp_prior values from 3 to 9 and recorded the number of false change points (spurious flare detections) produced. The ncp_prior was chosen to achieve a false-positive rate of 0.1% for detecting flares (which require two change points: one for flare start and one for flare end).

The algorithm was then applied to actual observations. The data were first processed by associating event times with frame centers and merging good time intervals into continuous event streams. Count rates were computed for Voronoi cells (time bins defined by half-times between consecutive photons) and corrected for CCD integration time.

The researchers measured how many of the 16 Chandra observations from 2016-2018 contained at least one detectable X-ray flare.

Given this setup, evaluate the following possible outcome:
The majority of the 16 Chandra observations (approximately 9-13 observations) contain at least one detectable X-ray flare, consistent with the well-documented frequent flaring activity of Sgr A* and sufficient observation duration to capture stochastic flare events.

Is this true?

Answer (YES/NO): NO